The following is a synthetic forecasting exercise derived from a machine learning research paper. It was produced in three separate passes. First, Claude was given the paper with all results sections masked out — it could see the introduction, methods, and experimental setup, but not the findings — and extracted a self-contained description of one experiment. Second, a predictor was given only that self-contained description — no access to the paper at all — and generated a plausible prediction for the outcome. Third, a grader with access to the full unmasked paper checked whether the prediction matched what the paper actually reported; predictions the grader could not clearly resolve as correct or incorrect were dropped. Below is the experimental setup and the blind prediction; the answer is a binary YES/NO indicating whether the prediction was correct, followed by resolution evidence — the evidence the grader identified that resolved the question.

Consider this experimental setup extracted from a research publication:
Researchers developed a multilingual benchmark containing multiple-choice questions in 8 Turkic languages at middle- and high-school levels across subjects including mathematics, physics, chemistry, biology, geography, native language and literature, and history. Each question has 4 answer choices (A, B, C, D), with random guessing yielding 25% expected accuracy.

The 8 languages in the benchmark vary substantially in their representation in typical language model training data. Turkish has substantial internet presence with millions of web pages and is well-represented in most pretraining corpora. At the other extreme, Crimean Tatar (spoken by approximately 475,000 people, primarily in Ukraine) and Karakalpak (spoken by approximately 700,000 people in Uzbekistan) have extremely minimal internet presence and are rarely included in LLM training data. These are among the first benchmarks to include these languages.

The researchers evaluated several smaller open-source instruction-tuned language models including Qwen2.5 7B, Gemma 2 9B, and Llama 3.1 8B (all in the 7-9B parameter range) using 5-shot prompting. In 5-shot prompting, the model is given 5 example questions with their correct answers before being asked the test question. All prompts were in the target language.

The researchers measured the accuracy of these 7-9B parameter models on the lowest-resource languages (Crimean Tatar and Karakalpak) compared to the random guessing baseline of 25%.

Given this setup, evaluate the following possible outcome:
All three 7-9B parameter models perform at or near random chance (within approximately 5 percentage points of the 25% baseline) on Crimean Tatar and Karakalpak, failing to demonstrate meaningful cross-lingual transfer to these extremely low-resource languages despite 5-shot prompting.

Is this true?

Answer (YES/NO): NO